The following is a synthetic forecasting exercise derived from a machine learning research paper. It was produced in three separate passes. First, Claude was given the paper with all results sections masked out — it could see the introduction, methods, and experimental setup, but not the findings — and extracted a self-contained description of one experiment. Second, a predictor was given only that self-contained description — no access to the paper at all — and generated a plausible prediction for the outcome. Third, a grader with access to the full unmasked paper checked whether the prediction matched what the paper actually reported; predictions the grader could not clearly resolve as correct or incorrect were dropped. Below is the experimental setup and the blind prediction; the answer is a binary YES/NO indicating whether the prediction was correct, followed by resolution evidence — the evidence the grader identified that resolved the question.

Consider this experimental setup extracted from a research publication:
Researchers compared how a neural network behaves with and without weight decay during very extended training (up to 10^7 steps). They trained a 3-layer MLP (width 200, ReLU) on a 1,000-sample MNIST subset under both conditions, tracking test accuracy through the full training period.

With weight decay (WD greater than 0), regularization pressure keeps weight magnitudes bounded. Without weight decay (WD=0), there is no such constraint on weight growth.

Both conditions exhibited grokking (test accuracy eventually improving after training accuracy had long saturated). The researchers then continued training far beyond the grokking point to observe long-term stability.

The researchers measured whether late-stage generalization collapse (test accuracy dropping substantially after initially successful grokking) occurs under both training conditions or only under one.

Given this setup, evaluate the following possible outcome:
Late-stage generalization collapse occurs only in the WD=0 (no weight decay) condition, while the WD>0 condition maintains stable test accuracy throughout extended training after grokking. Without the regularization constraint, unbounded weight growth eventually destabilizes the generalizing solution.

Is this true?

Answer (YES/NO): NO